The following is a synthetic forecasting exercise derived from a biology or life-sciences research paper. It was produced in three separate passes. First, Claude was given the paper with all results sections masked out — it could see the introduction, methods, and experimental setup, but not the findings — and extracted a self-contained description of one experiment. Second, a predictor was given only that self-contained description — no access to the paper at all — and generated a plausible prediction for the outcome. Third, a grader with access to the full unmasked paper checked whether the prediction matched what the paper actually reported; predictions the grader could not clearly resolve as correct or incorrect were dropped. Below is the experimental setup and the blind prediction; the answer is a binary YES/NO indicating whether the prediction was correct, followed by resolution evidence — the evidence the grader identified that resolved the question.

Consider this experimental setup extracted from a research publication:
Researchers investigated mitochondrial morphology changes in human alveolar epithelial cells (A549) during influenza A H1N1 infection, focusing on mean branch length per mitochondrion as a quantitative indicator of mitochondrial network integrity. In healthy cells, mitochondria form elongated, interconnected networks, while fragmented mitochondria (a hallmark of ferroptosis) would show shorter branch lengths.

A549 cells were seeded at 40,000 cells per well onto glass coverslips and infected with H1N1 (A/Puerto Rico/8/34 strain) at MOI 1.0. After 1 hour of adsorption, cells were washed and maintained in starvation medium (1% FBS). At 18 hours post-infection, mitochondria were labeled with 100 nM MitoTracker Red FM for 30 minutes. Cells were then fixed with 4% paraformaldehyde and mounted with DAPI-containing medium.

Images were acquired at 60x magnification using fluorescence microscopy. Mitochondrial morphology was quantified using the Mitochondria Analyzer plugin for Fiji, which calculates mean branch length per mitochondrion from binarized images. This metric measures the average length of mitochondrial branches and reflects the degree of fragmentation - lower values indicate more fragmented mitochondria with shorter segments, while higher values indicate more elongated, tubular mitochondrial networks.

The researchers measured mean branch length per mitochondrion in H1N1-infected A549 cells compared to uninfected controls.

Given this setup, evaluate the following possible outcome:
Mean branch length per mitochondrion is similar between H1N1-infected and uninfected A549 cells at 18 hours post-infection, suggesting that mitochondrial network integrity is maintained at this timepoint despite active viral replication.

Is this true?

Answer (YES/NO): YES